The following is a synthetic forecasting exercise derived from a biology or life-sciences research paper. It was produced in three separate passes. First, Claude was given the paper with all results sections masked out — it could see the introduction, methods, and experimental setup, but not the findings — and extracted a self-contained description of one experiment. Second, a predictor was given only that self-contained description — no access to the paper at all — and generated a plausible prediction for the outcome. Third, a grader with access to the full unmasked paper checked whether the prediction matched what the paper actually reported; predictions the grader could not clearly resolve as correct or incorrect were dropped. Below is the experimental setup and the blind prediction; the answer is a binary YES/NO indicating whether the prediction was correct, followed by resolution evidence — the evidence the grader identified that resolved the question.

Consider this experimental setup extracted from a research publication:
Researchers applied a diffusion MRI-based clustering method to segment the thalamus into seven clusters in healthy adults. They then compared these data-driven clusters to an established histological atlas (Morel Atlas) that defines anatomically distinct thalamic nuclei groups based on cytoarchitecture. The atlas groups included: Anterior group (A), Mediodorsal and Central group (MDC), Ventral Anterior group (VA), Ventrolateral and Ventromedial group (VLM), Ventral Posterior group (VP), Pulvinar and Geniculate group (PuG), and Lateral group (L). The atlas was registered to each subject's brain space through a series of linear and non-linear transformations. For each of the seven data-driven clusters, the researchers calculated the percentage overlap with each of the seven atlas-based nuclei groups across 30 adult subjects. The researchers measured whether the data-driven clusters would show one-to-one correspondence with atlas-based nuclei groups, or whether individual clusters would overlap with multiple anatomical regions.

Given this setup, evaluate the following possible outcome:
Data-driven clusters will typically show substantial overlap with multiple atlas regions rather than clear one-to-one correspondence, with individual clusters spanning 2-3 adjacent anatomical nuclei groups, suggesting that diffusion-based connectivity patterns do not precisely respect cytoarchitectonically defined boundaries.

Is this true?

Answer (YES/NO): NO